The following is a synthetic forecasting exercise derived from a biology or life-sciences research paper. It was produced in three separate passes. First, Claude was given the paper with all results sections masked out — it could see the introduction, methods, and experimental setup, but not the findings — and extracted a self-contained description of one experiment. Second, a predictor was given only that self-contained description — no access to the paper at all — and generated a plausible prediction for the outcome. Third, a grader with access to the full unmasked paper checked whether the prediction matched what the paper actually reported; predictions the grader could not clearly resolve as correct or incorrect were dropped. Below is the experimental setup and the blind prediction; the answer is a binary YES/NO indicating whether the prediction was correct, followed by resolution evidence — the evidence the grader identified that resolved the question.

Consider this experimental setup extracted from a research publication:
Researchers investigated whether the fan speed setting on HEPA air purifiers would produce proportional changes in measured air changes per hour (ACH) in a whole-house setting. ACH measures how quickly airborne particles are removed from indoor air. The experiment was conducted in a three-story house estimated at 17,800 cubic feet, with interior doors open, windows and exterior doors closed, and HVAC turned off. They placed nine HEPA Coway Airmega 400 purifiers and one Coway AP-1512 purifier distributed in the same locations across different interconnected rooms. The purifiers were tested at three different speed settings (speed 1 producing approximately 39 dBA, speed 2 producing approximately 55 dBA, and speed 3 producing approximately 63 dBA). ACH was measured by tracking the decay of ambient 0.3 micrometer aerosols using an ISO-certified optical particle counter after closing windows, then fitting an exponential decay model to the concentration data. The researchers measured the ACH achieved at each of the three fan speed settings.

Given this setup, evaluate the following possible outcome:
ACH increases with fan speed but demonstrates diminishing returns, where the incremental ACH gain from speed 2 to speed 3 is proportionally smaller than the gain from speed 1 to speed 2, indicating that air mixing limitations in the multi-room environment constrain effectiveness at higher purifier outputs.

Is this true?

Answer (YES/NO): NO